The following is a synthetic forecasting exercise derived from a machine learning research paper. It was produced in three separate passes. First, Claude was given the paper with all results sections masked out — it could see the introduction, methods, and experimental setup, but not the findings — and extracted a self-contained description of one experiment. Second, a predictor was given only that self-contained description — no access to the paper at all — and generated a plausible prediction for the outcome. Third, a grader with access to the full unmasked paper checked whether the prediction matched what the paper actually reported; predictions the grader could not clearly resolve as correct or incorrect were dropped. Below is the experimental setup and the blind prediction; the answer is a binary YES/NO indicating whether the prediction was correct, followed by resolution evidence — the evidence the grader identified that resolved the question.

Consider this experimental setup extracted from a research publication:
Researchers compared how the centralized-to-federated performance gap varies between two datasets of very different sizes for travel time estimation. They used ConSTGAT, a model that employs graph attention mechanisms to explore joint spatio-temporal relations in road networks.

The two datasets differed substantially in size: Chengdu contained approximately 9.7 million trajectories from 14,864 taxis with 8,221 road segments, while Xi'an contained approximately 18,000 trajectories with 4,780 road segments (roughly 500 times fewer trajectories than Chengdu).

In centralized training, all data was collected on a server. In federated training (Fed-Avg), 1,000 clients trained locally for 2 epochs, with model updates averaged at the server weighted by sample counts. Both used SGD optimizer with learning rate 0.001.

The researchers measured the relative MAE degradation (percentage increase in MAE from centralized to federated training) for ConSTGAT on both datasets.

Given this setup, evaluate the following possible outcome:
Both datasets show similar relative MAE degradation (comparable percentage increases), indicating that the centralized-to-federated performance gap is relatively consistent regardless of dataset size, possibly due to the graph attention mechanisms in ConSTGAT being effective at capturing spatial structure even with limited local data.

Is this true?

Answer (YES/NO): YES